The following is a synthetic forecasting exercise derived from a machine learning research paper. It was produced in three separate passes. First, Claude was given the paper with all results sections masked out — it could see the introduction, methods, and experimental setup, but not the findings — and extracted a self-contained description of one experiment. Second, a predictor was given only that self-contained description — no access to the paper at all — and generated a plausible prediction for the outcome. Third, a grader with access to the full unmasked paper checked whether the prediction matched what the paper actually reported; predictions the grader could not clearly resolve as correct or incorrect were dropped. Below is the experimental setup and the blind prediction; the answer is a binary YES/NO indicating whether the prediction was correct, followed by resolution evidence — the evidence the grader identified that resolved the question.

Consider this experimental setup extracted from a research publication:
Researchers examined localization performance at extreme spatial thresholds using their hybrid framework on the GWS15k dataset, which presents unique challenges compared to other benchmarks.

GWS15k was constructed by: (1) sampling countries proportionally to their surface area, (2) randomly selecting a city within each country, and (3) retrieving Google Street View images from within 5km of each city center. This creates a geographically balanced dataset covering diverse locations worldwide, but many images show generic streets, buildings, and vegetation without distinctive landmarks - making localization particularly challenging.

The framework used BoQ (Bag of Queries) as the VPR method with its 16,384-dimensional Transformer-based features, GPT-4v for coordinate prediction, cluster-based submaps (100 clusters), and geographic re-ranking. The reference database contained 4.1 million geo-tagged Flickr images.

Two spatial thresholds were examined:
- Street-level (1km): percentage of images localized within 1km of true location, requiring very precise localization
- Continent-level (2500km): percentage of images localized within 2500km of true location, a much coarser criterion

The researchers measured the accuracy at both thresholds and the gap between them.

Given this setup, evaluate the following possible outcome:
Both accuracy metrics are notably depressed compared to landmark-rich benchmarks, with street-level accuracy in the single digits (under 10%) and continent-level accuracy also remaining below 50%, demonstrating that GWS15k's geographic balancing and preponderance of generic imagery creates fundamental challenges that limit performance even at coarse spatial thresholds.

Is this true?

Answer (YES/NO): NO